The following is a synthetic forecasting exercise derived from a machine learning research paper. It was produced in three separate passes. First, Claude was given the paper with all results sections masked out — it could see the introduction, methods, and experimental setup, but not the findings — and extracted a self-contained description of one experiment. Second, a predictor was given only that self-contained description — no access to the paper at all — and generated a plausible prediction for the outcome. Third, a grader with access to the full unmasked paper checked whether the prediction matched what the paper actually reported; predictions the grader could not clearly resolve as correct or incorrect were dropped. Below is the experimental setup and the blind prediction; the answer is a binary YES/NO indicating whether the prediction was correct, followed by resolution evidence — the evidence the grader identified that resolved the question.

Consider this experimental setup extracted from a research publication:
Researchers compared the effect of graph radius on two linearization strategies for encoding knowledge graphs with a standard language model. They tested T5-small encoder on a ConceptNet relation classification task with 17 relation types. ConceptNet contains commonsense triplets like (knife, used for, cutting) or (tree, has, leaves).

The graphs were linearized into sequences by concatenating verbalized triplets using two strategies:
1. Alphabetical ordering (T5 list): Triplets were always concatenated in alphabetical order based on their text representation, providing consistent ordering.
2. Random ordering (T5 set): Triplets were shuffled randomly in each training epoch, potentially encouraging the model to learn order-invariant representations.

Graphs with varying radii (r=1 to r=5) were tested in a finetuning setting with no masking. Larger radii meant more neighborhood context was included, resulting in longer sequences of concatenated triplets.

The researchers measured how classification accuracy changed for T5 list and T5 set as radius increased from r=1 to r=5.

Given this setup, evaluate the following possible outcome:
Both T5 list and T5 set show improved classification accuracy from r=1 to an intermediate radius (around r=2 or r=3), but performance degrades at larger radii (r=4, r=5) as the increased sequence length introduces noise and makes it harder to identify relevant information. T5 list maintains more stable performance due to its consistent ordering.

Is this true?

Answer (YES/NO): NO